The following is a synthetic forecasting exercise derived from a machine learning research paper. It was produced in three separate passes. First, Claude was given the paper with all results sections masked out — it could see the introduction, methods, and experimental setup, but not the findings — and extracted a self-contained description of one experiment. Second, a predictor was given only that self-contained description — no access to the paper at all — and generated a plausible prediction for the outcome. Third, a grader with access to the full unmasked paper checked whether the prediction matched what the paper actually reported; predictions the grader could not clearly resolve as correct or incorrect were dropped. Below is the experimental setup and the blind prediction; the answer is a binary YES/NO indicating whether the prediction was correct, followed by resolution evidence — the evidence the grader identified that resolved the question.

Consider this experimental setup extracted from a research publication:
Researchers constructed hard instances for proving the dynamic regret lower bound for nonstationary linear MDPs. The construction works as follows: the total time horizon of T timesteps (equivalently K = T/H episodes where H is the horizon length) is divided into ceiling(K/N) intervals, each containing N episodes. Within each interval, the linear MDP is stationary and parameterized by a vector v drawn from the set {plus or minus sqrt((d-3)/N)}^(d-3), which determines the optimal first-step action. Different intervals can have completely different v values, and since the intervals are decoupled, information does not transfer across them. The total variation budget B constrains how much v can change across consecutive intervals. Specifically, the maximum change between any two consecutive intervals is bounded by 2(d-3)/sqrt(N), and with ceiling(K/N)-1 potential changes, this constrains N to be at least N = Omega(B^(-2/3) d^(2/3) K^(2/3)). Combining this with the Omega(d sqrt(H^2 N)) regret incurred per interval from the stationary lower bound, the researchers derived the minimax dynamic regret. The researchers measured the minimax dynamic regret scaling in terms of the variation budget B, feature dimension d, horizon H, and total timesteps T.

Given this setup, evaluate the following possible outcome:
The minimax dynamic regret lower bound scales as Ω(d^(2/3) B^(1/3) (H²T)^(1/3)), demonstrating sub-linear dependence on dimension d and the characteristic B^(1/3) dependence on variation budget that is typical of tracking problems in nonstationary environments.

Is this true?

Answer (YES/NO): NO